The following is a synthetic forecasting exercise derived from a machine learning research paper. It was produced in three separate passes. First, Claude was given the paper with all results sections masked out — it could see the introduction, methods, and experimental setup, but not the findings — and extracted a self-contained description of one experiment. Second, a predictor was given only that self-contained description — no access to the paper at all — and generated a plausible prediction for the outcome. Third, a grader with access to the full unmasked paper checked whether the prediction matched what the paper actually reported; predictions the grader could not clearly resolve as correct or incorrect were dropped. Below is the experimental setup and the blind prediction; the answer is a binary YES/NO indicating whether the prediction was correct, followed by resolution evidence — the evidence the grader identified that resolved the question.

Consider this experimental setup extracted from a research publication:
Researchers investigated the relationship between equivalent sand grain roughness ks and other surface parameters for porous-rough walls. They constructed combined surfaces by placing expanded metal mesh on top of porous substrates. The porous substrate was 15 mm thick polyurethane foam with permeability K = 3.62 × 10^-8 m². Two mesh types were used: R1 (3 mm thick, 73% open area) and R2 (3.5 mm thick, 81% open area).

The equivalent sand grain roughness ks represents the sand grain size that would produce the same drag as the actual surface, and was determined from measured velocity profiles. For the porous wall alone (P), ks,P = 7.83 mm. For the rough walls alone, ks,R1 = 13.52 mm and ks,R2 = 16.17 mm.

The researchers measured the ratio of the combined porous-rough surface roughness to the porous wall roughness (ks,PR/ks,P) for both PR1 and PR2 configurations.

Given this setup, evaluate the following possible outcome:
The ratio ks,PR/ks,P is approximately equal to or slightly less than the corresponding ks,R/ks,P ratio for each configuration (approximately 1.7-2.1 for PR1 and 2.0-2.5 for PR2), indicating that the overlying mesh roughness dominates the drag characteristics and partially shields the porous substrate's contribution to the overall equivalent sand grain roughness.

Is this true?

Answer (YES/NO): NO